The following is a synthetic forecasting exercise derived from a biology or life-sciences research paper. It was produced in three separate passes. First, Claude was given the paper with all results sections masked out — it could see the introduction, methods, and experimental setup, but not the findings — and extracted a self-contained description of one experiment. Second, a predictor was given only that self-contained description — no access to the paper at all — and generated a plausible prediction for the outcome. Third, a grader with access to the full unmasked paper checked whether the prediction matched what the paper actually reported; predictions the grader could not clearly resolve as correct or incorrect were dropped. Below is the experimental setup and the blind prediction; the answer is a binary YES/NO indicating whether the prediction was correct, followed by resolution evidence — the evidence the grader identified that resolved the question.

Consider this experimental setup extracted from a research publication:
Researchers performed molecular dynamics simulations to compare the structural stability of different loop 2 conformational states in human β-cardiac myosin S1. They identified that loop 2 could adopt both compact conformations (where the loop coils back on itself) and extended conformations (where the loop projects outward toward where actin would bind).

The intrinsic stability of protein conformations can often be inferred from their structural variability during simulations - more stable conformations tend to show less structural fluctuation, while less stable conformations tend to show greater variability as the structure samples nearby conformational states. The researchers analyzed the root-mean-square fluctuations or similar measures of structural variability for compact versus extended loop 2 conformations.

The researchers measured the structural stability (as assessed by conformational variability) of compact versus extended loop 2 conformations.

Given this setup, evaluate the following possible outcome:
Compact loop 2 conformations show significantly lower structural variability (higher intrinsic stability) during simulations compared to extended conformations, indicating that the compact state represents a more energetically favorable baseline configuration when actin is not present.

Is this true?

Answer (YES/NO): YES